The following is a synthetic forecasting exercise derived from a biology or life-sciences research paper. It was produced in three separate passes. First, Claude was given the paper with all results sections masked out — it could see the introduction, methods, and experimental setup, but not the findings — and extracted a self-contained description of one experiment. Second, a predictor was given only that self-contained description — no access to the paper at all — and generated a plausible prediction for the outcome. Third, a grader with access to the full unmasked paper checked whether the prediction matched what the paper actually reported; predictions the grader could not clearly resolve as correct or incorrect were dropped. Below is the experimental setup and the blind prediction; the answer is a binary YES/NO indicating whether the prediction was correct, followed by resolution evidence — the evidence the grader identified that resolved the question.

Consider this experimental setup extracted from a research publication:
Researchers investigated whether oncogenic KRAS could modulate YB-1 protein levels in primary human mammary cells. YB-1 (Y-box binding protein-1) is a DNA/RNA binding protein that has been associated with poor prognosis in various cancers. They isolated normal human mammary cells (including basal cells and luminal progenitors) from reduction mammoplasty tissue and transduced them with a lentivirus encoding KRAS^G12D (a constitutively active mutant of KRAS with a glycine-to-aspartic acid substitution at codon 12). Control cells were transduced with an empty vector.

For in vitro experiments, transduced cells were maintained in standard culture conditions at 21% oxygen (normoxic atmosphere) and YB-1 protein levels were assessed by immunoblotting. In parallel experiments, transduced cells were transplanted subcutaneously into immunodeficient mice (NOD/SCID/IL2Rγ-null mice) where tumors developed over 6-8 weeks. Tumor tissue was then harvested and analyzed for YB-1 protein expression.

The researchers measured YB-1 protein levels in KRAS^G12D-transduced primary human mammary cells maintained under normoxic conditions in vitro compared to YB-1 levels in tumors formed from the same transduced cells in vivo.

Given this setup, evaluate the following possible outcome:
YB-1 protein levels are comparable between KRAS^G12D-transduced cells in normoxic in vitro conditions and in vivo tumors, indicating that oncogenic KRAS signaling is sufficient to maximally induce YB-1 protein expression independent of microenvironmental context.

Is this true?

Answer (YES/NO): NO